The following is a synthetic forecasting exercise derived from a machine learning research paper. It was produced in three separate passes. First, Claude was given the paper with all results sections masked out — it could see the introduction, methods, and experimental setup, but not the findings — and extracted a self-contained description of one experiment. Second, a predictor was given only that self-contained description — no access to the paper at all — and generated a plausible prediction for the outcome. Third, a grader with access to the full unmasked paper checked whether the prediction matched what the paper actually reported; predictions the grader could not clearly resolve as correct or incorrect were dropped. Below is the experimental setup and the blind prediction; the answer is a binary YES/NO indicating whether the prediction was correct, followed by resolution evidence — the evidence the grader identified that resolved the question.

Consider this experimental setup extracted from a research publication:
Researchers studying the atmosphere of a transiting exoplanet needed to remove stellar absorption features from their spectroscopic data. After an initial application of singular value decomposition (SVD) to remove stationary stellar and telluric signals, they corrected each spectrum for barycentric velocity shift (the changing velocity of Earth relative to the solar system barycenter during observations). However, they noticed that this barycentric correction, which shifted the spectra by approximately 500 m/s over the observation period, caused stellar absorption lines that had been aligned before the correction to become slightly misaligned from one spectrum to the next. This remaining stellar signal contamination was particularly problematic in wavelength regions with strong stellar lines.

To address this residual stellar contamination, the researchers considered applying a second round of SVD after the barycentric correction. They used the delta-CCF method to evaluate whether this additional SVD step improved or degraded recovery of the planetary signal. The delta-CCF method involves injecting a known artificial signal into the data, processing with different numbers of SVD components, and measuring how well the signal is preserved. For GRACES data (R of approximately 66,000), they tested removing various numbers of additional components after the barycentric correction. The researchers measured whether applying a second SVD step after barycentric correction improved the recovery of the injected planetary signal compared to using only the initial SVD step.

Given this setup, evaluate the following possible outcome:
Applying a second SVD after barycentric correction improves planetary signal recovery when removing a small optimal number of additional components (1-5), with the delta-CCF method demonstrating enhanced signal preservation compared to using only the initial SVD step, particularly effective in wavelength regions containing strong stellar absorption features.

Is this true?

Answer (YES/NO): YES